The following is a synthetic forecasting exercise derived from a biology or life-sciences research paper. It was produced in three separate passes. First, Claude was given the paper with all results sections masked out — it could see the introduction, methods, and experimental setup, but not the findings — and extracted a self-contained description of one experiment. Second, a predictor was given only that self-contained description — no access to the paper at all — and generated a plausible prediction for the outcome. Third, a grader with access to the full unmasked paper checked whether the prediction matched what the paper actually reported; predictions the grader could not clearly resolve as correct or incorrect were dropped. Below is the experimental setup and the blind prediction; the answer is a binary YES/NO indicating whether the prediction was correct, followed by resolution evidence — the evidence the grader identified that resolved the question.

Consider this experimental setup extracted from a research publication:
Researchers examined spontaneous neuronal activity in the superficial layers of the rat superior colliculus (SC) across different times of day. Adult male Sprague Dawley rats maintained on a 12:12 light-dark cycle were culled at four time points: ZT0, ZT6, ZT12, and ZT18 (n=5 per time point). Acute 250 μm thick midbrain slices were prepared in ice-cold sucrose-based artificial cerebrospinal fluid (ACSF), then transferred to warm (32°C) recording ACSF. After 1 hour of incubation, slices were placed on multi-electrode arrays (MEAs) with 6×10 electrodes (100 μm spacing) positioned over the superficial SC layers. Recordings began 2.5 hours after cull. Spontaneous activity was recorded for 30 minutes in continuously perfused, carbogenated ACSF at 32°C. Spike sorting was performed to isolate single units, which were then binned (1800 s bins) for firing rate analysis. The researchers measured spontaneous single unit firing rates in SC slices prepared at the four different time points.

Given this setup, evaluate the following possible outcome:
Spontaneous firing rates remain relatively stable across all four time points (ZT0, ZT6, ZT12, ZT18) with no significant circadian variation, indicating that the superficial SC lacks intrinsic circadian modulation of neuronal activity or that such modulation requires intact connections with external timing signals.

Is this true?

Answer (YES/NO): NO